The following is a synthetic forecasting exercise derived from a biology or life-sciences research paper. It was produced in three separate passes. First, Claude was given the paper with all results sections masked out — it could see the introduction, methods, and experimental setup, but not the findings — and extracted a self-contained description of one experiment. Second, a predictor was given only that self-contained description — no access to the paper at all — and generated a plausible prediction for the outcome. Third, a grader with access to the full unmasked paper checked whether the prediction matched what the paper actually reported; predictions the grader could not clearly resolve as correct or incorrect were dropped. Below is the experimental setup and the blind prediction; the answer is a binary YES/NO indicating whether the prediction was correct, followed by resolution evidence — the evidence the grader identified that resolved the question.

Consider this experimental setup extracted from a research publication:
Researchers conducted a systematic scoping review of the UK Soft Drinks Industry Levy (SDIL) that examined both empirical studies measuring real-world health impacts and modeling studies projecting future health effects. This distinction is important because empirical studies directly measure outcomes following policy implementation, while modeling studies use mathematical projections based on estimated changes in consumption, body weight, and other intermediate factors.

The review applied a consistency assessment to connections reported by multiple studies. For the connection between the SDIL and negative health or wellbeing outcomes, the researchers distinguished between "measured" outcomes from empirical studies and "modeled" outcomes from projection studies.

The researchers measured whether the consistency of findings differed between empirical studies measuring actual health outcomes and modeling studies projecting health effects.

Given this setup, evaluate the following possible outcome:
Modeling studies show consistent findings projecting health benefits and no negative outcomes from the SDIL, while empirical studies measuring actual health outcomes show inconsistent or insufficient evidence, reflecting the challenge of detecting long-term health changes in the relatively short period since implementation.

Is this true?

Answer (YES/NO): YES